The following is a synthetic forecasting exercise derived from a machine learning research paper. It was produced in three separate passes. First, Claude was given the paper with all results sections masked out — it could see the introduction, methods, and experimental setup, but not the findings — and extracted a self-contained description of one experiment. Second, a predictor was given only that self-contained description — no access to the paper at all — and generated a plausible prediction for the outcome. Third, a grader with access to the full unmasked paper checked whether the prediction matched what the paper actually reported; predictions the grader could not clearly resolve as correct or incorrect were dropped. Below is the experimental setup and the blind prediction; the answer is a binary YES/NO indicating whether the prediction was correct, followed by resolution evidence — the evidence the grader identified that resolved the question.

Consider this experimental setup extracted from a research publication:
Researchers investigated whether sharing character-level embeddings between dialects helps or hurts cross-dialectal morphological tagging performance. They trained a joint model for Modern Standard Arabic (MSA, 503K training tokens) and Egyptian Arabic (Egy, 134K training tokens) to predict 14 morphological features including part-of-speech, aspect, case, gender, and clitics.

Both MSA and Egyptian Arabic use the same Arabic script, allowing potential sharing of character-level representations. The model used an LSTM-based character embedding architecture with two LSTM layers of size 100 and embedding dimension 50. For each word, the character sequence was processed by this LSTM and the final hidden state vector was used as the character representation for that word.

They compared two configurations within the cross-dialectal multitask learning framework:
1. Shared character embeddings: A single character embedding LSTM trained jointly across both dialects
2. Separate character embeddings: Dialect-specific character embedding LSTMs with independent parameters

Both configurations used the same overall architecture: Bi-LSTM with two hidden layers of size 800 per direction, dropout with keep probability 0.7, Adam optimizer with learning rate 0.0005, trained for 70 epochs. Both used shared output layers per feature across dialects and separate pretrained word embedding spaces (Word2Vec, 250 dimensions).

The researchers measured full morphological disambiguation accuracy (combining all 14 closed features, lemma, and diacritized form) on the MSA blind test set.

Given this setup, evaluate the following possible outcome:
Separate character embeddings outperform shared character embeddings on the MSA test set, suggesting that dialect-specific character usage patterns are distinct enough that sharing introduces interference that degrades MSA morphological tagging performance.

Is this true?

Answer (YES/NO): YES